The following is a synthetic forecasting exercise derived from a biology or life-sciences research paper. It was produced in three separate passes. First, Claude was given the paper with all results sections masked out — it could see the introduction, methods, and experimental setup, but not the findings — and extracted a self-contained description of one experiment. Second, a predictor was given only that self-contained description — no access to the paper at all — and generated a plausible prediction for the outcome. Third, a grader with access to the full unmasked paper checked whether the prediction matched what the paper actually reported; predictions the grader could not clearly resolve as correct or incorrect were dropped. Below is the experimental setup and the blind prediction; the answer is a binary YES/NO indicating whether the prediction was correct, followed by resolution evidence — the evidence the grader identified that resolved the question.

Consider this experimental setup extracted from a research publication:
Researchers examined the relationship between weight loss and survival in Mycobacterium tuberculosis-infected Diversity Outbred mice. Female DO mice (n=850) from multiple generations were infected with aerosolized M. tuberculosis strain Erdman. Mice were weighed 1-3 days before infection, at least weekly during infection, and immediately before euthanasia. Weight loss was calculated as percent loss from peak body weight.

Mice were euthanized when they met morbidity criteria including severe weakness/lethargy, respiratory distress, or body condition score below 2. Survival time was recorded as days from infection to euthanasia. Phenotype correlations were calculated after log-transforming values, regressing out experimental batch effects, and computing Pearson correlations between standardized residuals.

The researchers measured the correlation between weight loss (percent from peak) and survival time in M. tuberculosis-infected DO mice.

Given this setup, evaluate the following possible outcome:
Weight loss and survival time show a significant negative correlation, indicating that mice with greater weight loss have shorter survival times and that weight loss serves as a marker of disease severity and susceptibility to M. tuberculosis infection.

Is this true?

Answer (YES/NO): NO